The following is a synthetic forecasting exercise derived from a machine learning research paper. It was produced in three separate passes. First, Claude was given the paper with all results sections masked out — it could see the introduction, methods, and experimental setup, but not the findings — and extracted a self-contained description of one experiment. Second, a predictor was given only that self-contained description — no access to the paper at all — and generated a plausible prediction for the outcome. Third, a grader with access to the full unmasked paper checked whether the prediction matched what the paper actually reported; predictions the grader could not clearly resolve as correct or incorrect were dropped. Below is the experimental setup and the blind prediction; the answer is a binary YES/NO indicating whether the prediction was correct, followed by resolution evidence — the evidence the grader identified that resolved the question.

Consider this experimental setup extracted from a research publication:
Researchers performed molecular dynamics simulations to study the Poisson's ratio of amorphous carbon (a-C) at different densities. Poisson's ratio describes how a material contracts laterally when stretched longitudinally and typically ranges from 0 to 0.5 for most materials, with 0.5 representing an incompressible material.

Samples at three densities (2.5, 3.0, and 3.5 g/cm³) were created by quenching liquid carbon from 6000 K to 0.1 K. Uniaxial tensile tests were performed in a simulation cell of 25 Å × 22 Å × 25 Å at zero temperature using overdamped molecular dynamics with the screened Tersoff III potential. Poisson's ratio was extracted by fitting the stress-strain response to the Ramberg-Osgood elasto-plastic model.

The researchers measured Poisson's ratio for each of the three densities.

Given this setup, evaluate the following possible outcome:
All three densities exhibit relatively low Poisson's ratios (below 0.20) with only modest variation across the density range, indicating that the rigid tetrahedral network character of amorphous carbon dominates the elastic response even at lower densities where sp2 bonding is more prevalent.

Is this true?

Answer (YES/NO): NO